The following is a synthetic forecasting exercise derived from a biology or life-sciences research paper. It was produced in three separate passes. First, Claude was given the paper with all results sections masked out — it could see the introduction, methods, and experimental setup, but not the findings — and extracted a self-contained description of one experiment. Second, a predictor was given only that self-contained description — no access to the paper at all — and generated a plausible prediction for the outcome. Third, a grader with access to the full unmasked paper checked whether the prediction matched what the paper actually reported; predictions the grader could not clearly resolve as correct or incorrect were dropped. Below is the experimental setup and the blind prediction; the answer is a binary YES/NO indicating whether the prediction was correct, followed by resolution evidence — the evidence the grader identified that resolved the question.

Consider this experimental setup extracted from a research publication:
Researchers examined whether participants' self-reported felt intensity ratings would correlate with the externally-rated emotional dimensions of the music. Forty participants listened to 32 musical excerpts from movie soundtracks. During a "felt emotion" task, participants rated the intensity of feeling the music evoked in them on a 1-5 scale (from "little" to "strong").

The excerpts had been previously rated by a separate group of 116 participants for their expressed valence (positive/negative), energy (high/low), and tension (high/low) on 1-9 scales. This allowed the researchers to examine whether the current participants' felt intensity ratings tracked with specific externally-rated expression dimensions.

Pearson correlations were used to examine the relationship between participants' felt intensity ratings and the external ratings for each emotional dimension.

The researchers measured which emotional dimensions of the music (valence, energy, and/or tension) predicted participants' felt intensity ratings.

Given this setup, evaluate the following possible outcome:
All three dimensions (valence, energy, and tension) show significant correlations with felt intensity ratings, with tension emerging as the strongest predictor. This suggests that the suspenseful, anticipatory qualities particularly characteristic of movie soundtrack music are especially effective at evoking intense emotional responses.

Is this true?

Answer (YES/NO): NO